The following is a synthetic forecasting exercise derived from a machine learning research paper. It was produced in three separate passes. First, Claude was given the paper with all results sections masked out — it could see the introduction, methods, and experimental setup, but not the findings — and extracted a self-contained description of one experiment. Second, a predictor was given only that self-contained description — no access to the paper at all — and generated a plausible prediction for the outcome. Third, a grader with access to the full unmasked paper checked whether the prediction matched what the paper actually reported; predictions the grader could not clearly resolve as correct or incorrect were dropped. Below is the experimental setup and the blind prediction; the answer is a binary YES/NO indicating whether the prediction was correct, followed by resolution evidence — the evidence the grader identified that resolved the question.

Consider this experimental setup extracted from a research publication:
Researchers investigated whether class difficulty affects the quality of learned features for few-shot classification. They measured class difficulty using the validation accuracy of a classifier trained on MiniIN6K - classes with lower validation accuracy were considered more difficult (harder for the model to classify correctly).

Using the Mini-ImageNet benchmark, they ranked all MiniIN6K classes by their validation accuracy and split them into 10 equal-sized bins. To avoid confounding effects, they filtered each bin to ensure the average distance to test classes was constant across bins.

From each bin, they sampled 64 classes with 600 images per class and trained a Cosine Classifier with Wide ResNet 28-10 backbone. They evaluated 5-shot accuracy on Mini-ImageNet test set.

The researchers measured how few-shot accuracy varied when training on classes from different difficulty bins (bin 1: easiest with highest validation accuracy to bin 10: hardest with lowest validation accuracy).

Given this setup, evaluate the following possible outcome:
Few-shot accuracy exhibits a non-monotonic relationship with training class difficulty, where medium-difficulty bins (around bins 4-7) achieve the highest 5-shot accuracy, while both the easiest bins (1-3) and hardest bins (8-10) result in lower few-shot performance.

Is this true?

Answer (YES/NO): NO